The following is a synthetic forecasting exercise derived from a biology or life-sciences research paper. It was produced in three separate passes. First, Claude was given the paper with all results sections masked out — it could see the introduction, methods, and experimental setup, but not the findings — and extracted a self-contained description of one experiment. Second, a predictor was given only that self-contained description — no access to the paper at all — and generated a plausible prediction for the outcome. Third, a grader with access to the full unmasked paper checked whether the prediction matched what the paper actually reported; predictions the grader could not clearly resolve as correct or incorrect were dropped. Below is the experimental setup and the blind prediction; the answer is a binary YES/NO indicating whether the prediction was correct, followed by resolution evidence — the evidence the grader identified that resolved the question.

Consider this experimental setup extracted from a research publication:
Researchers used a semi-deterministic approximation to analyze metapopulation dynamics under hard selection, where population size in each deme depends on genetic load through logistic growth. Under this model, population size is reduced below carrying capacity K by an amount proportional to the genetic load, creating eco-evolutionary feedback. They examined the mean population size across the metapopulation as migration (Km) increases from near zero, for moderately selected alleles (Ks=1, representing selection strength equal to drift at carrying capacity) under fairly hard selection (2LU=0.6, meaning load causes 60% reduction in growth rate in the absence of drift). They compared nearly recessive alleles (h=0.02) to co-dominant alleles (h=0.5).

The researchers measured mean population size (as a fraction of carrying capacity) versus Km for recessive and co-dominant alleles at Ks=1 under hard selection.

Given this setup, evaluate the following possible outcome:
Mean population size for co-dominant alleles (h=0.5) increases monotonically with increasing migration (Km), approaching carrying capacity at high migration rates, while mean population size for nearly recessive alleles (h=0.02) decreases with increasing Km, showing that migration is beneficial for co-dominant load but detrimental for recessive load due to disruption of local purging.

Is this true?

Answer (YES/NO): NO